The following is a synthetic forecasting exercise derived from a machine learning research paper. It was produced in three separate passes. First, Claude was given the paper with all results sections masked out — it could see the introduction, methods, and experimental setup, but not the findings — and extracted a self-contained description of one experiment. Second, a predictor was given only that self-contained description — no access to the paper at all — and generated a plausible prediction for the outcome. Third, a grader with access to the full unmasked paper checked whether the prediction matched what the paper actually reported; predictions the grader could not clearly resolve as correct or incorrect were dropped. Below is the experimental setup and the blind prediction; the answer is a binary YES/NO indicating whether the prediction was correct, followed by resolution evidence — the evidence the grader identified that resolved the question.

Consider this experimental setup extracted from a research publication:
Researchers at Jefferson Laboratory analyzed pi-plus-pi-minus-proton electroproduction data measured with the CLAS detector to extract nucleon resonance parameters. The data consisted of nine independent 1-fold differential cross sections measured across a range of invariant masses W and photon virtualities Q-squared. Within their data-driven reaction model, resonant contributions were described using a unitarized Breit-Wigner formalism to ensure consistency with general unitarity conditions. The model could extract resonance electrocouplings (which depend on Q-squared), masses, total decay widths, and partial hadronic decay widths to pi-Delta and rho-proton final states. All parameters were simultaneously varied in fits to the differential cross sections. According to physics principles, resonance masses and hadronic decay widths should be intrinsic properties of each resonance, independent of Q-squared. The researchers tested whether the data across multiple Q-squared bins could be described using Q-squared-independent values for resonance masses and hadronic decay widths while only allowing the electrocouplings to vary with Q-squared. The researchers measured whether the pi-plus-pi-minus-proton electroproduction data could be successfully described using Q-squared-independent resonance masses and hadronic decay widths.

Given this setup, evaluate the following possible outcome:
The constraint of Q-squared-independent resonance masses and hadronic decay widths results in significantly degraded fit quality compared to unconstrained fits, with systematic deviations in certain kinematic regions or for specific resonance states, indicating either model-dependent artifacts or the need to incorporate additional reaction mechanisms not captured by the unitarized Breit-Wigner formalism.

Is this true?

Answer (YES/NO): NO